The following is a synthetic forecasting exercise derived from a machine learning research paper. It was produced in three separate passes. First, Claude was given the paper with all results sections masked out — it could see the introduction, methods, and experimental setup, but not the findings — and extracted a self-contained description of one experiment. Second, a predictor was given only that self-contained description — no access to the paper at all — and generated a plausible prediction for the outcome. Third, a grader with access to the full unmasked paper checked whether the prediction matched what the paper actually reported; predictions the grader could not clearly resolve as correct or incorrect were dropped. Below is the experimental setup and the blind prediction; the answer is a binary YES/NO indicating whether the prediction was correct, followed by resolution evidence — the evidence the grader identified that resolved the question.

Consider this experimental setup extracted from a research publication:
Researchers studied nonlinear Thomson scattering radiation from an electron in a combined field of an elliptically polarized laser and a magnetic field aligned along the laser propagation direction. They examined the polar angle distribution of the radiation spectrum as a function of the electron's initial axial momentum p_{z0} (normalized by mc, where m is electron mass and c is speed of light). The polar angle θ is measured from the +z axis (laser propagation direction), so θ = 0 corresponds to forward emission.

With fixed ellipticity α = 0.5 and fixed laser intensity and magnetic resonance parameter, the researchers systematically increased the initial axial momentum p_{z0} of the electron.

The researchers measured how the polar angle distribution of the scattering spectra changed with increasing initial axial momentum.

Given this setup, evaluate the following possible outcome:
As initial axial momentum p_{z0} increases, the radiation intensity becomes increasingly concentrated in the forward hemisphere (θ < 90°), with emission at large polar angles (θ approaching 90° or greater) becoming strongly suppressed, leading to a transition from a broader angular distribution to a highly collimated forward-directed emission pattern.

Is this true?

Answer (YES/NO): YES